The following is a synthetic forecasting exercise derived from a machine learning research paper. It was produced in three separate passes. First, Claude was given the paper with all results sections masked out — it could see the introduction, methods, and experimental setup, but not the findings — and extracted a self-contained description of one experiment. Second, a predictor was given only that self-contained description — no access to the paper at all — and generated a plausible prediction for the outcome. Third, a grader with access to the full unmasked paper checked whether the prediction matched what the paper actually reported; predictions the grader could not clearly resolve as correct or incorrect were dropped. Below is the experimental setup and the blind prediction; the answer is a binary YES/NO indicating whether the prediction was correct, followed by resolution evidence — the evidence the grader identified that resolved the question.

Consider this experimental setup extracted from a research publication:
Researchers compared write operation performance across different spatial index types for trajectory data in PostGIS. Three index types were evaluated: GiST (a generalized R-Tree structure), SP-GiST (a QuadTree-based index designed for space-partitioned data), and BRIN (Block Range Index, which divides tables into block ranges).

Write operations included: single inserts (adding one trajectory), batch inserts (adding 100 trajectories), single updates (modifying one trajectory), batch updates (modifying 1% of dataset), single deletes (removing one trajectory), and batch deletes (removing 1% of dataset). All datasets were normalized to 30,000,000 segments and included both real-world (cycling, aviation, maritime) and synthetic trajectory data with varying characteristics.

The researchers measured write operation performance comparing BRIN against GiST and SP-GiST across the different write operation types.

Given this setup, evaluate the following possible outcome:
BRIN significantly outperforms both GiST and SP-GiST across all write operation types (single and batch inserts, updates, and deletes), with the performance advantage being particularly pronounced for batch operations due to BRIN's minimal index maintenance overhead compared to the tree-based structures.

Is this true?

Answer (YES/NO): NO